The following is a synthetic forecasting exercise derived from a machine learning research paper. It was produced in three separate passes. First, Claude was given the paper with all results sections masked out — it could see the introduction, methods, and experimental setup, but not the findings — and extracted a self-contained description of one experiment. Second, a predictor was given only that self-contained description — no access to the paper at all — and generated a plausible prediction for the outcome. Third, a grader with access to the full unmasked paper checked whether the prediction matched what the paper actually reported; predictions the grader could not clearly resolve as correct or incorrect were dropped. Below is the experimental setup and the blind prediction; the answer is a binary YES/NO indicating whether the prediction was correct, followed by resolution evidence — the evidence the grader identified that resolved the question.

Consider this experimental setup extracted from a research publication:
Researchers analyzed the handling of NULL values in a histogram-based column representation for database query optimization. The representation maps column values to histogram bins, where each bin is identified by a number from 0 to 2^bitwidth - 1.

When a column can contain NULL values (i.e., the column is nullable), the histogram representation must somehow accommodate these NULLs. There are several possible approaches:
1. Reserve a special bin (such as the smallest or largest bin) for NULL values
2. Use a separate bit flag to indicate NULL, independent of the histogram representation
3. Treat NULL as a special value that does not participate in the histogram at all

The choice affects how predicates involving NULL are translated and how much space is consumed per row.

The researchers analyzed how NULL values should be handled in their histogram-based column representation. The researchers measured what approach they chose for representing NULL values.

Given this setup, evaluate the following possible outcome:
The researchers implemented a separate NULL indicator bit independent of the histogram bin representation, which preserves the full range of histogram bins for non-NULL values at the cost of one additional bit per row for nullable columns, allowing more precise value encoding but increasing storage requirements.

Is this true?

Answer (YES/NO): NO